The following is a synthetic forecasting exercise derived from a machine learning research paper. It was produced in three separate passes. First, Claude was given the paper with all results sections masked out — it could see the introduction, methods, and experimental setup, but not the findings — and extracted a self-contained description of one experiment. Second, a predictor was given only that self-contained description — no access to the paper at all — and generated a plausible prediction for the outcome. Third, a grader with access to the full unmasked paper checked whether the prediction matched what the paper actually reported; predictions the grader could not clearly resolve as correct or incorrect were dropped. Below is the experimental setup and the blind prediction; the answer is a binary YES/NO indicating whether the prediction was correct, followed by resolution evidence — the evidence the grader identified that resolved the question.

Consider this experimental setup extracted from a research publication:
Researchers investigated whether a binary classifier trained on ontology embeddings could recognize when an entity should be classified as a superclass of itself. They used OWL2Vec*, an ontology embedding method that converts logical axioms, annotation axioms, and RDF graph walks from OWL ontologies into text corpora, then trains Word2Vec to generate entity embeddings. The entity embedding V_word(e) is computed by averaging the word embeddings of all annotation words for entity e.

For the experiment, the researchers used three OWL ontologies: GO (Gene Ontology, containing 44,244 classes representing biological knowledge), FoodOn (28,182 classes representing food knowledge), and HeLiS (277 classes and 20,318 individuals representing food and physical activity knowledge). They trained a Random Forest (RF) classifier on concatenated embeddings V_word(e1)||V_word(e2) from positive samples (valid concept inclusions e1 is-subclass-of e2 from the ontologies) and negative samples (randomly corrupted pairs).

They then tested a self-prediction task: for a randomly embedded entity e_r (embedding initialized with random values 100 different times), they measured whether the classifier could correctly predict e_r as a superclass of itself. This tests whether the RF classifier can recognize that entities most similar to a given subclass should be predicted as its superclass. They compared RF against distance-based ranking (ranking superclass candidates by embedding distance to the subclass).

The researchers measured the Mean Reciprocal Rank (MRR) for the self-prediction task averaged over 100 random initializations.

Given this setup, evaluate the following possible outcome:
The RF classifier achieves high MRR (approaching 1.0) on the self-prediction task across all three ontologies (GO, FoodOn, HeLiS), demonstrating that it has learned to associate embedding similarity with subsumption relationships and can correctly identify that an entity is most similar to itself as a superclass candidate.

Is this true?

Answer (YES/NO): NO